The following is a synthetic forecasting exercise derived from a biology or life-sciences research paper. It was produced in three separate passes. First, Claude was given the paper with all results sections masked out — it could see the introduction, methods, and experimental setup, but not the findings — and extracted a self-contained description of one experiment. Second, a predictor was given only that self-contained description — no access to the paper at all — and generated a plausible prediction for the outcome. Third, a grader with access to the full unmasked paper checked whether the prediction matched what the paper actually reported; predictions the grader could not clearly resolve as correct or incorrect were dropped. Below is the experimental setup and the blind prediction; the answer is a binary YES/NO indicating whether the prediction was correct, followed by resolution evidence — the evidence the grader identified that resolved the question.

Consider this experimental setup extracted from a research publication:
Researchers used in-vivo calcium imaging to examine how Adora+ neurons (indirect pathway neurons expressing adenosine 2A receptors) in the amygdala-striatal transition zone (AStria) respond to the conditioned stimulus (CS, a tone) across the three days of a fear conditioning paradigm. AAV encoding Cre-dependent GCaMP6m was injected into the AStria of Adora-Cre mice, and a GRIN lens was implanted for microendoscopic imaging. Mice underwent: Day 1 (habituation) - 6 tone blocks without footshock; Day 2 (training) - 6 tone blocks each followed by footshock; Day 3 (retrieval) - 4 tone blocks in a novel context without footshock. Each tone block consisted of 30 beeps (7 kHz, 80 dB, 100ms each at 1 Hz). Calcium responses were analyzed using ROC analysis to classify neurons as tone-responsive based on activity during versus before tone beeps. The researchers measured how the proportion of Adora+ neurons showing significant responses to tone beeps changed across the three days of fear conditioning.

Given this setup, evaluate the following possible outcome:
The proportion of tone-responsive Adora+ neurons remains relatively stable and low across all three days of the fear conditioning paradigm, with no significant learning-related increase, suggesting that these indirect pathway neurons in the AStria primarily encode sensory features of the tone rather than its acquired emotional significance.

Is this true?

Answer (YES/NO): YES